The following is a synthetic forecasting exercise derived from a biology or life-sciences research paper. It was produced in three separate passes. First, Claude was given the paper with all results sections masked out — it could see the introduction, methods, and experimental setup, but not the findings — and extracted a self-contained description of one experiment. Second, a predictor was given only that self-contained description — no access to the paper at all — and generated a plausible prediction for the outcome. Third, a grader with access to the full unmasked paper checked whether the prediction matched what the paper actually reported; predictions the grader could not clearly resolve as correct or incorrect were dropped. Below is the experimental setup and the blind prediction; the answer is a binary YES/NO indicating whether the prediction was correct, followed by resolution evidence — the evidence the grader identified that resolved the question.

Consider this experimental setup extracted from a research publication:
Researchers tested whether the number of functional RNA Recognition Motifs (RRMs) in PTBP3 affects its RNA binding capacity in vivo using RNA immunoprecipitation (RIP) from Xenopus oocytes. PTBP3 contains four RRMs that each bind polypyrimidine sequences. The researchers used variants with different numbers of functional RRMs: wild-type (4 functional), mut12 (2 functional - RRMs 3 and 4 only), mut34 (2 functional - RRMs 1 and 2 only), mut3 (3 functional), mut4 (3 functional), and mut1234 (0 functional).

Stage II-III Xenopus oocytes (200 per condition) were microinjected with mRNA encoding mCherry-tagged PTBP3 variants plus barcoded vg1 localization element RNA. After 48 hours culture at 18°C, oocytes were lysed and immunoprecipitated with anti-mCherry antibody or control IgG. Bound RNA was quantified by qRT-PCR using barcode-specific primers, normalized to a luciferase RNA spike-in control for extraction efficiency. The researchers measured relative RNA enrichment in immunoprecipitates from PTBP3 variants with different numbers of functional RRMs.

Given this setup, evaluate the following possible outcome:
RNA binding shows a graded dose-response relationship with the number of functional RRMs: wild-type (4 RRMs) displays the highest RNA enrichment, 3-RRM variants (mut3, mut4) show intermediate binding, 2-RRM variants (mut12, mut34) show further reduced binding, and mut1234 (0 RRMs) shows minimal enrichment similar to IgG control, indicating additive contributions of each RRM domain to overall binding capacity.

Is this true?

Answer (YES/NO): NO